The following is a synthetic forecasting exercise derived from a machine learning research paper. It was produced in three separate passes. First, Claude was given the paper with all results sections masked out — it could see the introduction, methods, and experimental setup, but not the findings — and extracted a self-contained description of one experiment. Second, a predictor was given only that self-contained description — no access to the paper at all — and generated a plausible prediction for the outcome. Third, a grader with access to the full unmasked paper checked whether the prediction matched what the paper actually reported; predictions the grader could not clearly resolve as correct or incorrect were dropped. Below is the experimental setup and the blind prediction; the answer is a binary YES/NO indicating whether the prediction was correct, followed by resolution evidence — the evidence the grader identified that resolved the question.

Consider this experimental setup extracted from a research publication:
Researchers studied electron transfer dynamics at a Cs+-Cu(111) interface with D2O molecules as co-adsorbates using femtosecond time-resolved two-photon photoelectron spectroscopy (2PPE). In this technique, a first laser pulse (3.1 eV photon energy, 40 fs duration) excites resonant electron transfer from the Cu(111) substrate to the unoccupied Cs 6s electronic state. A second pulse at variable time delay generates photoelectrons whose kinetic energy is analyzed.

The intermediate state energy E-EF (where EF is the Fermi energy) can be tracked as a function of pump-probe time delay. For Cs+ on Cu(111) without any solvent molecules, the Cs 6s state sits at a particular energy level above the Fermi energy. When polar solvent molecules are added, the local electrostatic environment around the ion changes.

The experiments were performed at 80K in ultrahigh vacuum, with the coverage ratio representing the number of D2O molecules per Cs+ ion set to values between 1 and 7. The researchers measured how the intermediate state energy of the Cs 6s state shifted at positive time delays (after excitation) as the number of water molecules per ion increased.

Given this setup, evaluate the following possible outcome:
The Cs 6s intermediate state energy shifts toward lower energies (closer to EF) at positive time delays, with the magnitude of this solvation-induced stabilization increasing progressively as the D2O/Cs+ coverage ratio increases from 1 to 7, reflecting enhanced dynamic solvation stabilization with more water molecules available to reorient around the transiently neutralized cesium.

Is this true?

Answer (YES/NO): NO